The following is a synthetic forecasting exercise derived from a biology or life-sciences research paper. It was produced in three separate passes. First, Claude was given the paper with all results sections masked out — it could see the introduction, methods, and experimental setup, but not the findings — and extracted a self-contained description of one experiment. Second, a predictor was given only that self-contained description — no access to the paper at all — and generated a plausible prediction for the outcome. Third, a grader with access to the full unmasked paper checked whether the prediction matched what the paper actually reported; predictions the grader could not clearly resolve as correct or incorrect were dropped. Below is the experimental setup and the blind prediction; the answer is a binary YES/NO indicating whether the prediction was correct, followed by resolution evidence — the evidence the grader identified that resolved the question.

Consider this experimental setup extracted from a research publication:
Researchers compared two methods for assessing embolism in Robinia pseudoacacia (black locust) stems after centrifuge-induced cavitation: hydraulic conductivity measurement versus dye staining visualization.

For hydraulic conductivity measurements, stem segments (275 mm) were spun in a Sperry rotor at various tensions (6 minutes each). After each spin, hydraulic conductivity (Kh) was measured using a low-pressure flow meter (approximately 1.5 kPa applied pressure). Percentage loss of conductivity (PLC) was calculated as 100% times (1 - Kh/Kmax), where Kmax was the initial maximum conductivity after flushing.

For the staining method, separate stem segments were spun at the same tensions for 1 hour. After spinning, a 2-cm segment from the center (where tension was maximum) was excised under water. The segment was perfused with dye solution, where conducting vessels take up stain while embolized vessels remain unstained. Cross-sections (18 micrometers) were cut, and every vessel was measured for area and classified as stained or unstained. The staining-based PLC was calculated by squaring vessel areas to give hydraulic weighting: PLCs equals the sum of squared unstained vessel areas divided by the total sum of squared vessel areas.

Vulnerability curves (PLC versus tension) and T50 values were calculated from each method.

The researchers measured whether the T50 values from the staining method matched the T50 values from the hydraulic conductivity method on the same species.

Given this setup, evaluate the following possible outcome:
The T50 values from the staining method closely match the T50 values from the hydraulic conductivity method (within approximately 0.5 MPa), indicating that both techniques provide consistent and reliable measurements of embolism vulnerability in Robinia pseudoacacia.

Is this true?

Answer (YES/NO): NO